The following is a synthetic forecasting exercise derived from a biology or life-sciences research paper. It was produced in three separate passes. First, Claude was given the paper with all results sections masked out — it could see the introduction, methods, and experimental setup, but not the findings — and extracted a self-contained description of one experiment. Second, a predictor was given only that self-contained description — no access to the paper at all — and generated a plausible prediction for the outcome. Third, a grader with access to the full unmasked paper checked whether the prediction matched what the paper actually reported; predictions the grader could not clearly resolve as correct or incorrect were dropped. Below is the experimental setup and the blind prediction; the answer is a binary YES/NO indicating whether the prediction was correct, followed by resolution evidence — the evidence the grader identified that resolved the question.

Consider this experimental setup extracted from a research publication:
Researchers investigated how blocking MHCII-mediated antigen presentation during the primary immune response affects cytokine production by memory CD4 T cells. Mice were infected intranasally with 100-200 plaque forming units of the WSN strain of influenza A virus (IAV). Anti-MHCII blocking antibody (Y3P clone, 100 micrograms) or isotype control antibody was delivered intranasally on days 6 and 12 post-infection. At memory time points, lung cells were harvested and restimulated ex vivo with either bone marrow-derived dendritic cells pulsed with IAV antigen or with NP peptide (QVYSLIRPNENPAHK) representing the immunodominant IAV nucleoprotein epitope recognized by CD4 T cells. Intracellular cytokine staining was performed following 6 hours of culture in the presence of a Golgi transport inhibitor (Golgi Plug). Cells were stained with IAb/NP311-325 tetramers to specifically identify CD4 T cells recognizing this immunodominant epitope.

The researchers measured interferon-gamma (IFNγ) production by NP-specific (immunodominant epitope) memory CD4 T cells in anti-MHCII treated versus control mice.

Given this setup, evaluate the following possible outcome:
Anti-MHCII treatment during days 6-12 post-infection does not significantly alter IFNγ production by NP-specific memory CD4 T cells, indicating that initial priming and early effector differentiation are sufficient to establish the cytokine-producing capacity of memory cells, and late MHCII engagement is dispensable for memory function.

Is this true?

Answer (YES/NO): NO